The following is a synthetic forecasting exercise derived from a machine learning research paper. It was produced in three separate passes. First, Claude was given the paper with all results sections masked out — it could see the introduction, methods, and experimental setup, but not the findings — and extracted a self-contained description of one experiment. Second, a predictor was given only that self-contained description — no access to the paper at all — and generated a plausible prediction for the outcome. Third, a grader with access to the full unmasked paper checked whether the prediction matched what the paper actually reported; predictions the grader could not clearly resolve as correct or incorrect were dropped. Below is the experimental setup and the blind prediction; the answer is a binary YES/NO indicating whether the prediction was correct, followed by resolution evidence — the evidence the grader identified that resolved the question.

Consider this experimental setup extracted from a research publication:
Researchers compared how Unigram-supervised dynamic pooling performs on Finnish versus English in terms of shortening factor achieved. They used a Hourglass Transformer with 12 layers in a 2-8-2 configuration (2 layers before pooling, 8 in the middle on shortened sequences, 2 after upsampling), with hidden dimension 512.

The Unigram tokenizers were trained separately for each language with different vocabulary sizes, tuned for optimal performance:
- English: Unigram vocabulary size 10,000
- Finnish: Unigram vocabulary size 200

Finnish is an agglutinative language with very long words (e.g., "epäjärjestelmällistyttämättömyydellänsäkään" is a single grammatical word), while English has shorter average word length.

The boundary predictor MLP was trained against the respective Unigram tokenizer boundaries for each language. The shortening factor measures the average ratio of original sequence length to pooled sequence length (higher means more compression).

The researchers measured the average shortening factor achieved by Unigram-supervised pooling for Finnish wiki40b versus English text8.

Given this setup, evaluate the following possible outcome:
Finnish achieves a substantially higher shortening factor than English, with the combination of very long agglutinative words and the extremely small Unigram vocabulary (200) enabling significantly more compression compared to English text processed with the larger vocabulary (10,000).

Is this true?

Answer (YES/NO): NO